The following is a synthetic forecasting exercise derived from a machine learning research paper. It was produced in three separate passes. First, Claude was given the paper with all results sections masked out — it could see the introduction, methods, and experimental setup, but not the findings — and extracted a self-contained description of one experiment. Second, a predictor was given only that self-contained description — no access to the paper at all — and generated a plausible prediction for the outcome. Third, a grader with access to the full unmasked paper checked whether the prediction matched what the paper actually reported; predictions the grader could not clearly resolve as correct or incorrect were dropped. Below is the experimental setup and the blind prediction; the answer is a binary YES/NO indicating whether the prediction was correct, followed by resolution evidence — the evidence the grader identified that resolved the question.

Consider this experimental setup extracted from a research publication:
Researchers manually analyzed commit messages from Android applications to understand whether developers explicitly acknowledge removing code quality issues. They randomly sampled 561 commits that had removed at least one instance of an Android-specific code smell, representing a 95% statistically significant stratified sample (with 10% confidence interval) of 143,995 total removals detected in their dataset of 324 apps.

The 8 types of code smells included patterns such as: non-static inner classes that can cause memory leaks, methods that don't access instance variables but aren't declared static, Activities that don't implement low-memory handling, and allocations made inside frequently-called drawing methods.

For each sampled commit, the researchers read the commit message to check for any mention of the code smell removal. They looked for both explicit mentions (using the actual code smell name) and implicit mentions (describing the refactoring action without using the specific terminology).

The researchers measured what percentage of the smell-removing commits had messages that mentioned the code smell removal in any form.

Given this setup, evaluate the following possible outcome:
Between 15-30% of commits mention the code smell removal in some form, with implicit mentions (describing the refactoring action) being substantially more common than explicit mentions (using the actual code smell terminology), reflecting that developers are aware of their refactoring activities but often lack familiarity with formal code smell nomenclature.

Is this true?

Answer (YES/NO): NO